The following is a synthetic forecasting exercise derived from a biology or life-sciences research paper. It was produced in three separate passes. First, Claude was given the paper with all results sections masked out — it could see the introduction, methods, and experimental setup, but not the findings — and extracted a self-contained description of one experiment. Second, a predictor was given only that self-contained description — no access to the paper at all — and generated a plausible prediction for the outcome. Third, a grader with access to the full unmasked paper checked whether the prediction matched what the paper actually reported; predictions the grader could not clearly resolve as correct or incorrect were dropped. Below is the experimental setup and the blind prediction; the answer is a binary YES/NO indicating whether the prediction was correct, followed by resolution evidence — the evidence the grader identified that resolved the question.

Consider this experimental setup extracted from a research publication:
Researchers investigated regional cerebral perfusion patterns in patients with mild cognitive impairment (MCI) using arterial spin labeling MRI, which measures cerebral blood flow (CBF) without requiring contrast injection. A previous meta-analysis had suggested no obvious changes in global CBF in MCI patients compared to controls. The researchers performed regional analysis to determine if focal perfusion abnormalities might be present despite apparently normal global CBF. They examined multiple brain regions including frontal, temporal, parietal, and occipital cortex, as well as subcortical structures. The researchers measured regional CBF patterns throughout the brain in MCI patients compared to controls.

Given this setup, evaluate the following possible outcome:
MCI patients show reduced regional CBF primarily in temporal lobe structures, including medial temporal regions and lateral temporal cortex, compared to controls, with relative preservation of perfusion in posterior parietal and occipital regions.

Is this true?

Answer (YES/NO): NO